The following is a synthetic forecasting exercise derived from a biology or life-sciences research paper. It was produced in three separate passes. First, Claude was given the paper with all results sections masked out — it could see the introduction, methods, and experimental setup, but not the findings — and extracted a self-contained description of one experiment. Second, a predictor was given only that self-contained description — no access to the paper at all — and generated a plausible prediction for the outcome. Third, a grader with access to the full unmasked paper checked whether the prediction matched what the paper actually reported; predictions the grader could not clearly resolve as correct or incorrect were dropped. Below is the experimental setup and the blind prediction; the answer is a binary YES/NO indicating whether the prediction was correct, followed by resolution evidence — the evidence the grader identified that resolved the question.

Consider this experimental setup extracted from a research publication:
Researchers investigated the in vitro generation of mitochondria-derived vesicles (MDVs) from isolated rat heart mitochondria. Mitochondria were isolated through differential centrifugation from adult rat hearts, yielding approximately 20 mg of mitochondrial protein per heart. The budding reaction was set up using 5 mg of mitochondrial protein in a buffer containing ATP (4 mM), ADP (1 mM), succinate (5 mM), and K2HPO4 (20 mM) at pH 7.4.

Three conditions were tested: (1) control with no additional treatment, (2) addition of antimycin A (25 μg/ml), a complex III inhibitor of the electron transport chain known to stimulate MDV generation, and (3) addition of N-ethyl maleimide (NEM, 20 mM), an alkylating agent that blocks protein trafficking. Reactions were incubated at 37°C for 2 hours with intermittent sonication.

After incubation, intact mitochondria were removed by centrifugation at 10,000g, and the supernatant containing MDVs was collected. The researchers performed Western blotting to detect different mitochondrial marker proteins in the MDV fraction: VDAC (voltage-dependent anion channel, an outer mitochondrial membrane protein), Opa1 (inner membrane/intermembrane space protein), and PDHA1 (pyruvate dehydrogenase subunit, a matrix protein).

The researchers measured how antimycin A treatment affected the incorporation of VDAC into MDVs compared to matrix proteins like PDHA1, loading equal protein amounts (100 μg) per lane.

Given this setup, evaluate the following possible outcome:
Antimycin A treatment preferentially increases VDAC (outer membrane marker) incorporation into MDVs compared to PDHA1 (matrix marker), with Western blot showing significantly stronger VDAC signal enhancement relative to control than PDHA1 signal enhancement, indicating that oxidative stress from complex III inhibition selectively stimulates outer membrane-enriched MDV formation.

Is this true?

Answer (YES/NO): NO